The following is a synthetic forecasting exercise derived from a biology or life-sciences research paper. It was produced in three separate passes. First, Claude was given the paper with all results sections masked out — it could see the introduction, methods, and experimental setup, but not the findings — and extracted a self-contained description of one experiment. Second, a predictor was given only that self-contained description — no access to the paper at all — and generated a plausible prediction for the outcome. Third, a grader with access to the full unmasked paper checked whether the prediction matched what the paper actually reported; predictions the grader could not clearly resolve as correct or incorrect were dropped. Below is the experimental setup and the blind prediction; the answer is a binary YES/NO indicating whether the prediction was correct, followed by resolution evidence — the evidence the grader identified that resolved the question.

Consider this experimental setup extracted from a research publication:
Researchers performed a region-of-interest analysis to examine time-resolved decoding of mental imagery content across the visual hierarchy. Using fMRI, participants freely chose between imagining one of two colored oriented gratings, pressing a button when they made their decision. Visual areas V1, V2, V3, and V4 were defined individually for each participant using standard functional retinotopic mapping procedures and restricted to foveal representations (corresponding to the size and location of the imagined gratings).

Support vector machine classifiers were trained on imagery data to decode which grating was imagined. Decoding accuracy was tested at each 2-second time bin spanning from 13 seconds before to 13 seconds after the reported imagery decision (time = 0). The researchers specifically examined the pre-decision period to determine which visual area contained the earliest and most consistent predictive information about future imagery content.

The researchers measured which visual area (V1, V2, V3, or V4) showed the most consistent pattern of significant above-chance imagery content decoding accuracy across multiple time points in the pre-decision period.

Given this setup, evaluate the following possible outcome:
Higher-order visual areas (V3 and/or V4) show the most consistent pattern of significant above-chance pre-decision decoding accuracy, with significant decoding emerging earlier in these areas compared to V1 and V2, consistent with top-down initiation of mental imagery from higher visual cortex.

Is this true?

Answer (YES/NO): NO